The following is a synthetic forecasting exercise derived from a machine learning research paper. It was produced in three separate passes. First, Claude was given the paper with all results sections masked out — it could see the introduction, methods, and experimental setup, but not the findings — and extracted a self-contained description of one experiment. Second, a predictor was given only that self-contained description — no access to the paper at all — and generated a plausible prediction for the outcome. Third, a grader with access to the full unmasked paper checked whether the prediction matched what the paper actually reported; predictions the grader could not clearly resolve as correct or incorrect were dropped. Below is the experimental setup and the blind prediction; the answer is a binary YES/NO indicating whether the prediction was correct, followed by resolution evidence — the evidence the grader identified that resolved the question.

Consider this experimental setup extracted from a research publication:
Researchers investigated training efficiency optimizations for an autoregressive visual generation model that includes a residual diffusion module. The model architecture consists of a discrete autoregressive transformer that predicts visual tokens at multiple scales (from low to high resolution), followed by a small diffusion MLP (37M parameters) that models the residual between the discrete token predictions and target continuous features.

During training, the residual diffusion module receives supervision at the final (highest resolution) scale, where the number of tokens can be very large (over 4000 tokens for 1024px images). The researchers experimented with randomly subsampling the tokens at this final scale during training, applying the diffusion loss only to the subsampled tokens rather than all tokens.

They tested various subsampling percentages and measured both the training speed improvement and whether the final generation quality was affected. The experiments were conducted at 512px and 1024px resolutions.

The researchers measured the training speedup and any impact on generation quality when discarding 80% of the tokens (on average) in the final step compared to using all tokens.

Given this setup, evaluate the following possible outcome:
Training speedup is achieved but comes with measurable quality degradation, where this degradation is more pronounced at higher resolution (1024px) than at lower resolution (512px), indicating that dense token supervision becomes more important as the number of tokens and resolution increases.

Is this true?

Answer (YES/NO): NO